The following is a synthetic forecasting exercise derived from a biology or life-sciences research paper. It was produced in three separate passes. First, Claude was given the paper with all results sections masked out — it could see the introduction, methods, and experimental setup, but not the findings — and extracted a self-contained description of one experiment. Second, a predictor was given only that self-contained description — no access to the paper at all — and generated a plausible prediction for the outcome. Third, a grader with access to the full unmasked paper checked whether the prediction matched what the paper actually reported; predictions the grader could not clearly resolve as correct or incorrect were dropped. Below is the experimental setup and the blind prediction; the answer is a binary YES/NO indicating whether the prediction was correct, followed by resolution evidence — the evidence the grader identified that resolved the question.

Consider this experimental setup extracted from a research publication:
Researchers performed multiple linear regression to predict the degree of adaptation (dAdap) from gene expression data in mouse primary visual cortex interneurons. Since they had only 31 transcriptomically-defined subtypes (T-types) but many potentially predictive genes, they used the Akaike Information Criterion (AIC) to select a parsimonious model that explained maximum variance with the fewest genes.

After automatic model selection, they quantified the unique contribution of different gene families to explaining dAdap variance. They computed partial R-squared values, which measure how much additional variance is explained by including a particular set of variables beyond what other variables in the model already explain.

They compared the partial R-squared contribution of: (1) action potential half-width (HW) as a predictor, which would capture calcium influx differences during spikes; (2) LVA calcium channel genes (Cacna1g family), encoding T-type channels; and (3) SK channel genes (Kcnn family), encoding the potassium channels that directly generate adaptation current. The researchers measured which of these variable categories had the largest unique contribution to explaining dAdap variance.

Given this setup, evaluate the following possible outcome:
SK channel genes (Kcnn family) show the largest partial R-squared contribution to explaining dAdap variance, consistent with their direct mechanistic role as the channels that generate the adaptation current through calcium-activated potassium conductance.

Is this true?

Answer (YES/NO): NO